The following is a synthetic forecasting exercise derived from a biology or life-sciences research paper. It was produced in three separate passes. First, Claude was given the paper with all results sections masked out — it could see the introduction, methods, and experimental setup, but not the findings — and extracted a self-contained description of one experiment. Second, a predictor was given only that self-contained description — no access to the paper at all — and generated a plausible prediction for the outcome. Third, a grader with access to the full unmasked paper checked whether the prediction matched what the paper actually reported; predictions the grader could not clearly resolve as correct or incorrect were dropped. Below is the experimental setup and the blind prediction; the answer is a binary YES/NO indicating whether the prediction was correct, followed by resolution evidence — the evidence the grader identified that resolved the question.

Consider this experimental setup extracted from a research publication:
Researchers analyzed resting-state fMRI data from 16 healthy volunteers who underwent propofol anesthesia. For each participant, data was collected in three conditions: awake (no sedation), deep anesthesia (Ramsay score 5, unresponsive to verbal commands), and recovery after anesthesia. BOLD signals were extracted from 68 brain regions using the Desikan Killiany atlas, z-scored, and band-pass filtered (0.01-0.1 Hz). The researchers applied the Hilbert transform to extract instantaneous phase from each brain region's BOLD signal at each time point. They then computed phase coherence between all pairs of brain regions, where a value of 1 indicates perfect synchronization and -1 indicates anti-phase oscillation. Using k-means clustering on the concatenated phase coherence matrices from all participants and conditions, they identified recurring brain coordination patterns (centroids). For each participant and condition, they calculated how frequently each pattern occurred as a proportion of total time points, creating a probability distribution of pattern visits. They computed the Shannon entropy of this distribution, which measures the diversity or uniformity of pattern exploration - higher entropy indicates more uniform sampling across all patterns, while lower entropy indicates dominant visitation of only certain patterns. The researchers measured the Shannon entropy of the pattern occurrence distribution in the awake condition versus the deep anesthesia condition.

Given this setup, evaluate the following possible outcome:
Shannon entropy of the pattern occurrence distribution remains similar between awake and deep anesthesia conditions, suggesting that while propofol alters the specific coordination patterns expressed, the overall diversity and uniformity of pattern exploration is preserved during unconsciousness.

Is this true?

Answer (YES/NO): NO